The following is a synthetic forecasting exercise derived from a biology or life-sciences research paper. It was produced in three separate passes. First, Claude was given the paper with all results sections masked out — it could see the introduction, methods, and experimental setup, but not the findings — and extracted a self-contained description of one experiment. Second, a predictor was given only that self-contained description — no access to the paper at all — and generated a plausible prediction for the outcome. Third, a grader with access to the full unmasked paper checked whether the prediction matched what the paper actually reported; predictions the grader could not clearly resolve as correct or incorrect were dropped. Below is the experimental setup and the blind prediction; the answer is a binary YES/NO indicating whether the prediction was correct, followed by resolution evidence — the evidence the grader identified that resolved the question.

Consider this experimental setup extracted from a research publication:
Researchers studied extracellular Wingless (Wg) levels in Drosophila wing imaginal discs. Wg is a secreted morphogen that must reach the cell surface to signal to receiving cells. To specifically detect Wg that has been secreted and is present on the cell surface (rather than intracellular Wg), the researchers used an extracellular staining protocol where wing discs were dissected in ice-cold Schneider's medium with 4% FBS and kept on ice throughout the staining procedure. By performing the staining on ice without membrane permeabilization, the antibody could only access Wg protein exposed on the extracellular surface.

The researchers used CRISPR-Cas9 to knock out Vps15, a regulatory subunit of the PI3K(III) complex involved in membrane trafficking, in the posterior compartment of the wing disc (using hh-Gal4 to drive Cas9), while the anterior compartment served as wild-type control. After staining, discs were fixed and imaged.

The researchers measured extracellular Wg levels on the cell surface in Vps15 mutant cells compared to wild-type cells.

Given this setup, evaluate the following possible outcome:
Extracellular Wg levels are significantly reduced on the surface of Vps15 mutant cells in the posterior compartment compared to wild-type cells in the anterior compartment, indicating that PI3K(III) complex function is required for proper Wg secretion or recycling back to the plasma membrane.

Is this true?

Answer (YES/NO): NO